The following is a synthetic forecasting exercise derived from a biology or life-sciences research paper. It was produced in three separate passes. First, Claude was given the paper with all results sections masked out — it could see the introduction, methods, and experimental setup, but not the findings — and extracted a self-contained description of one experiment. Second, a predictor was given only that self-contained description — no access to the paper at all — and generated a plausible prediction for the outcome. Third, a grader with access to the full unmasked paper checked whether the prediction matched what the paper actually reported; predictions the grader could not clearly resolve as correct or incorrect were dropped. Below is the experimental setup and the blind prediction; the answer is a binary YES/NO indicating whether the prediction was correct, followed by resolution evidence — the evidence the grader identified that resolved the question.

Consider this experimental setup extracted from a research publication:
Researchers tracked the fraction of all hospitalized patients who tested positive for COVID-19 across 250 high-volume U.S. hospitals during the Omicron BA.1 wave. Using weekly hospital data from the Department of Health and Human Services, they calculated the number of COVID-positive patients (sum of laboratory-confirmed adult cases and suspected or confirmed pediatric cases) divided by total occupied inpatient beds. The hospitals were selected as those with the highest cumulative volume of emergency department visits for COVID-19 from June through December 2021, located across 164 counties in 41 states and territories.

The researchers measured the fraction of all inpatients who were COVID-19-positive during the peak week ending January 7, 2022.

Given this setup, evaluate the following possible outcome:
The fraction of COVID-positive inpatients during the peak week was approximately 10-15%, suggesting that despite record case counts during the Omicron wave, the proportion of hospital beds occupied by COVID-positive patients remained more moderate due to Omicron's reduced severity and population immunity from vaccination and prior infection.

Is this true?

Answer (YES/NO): NO